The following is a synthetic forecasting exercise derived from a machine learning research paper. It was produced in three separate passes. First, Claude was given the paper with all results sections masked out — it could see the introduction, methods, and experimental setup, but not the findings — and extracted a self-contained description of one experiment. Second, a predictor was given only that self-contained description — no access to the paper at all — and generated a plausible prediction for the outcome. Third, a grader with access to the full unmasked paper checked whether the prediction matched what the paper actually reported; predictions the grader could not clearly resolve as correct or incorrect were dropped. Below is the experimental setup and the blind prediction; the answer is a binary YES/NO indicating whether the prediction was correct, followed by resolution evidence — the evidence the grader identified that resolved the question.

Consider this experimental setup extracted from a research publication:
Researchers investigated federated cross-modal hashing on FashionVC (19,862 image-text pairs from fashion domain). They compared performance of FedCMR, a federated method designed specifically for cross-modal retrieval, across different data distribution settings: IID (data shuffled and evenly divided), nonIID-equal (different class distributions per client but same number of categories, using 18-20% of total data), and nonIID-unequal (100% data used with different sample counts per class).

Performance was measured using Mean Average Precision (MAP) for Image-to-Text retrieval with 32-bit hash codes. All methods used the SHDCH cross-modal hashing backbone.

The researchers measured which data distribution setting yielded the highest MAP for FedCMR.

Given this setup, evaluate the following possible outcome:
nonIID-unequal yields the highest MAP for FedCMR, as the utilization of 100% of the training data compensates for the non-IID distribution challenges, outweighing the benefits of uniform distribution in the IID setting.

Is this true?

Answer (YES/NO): NO